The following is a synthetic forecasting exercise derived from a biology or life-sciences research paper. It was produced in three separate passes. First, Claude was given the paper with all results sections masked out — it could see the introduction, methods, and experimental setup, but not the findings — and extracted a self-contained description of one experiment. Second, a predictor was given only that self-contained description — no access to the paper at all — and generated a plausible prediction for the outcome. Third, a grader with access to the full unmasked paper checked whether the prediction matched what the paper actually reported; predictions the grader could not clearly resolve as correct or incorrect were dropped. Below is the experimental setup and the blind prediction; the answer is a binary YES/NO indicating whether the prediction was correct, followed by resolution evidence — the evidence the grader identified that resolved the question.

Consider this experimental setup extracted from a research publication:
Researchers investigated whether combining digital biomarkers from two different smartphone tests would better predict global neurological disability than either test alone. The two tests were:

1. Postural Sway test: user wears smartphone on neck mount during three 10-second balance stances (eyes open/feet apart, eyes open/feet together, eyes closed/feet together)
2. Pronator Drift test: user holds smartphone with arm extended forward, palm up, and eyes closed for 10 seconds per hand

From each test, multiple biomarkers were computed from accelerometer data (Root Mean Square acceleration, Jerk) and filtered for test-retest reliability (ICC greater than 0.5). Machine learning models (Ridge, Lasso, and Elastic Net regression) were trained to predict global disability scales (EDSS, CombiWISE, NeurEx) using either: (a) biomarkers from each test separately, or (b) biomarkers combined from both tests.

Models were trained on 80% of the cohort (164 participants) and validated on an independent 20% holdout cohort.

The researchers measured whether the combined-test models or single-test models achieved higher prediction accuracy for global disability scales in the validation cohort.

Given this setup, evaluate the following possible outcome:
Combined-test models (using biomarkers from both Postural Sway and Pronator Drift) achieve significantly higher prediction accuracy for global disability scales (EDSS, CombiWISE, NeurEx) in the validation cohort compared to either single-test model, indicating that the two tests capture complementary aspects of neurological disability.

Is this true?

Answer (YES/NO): NO